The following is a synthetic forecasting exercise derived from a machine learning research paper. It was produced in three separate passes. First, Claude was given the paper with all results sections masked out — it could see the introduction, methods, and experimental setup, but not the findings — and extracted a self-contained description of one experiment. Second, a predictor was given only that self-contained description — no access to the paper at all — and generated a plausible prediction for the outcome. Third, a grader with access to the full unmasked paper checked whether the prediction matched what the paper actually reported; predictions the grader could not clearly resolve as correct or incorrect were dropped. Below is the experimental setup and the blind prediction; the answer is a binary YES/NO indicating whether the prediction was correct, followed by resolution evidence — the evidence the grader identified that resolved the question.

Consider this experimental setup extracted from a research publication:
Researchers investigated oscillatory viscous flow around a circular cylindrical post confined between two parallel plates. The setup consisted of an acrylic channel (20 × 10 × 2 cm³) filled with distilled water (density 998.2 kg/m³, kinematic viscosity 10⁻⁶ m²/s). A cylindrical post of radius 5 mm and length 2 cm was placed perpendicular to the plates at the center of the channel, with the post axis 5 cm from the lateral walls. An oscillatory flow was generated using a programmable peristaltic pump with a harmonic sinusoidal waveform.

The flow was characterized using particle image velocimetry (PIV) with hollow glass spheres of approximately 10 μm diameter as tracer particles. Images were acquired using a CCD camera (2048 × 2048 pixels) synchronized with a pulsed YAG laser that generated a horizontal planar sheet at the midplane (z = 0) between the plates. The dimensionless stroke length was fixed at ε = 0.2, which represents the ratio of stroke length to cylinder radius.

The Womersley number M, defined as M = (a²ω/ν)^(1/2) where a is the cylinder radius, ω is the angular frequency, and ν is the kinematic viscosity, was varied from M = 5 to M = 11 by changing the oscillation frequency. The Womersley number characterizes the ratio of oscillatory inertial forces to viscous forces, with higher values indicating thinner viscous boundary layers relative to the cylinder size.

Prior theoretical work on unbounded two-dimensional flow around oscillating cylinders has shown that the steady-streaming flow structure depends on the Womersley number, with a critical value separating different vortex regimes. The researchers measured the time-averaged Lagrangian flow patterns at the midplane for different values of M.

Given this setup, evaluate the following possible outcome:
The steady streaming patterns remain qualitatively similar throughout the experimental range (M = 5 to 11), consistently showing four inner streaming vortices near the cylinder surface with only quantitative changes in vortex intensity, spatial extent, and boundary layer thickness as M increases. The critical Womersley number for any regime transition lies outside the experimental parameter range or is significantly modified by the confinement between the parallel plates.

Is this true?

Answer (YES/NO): NO